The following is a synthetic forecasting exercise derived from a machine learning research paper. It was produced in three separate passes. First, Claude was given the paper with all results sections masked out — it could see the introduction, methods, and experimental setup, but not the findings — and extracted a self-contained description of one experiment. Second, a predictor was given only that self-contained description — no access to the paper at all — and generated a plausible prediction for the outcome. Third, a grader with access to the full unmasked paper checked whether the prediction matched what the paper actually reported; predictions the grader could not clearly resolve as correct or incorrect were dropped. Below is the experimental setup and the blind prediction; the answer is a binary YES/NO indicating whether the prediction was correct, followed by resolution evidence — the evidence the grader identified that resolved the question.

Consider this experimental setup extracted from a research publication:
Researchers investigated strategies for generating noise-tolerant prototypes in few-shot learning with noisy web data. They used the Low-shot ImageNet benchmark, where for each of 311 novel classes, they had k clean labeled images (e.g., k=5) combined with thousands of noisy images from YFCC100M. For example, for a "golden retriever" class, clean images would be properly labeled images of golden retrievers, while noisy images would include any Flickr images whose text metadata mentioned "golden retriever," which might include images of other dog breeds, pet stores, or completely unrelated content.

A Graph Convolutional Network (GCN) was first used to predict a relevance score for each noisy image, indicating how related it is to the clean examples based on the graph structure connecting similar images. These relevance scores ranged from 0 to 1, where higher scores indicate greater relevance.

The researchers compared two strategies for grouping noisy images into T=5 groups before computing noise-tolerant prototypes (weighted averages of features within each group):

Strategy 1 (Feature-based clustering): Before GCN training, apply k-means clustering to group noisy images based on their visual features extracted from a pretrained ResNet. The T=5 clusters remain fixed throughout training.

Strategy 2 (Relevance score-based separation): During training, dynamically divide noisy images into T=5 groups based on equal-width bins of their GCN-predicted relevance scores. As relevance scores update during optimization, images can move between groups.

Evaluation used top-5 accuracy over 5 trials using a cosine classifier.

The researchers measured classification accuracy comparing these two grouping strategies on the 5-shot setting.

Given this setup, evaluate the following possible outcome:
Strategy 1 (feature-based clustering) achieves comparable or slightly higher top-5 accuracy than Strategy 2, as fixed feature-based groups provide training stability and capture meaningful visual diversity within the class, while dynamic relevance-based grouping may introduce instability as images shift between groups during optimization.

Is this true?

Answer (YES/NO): NO